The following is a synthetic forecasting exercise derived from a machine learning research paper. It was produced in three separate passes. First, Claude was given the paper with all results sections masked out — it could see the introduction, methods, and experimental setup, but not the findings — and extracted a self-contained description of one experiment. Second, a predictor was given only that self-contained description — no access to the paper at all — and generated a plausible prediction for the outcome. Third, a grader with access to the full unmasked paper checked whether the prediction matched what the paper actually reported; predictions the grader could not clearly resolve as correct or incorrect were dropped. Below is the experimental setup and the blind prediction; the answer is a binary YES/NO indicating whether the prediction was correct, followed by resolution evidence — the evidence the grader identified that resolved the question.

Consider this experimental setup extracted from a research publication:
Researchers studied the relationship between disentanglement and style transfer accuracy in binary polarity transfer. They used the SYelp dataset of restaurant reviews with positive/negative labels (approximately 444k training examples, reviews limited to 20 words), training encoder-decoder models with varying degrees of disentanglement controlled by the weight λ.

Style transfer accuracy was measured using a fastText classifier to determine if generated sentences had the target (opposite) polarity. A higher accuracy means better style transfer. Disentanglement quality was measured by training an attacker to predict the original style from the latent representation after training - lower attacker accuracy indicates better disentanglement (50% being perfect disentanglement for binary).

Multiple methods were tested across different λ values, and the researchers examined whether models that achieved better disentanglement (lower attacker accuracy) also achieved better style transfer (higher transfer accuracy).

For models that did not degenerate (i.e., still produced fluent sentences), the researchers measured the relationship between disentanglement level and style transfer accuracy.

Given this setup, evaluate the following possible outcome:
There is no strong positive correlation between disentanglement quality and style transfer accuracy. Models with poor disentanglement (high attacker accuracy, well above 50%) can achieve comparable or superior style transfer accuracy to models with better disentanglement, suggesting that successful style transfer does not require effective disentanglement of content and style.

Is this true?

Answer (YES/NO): NO